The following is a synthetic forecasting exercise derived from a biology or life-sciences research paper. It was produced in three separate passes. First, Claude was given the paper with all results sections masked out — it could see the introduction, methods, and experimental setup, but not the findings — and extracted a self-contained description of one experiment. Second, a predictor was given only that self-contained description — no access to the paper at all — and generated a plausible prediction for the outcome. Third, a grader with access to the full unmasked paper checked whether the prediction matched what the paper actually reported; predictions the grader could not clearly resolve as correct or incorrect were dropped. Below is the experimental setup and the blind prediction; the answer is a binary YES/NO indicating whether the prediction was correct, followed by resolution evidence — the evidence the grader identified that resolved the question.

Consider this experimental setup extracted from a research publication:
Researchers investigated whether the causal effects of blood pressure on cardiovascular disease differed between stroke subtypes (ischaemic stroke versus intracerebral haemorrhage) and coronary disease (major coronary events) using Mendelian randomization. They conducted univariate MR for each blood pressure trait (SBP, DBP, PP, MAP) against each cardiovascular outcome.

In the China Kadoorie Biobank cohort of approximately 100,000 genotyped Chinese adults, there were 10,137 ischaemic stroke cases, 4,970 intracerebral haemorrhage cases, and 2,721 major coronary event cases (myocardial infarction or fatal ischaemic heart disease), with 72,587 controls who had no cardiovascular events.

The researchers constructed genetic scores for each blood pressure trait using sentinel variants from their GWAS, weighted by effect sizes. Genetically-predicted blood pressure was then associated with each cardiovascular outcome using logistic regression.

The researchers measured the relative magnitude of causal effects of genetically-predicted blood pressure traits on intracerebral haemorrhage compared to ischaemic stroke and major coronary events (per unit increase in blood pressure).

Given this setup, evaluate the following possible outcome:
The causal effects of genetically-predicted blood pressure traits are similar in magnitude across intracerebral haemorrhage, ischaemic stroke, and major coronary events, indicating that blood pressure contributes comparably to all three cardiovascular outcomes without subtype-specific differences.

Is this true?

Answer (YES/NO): NO